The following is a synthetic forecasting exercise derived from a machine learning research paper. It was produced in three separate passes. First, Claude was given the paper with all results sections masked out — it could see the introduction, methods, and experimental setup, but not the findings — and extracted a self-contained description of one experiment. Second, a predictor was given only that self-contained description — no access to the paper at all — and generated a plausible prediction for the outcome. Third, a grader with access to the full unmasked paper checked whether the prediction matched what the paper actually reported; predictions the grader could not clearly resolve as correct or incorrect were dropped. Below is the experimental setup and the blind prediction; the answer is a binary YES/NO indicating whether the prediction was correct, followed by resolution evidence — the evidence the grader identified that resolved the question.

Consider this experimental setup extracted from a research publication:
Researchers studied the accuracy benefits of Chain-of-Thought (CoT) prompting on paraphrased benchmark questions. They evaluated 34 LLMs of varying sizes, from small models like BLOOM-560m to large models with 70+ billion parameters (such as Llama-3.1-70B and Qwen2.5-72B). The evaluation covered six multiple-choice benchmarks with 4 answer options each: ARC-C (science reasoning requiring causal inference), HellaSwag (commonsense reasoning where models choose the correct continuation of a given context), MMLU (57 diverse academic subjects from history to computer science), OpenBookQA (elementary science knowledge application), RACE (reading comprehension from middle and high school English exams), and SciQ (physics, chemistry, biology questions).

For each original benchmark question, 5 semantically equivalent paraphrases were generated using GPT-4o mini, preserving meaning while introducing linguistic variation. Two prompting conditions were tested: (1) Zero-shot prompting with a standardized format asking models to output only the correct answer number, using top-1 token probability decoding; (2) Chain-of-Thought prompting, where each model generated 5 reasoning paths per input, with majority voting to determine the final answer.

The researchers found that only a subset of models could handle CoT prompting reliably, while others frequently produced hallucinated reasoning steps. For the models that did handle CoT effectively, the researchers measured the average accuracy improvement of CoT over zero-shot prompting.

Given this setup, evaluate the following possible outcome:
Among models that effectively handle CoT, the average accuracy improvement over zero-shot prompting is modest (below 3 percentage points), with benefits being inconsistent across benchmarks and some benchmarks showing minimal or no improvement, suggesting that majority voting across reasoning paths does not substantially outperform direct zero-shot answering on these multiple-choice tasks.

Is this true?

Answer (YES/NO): YES